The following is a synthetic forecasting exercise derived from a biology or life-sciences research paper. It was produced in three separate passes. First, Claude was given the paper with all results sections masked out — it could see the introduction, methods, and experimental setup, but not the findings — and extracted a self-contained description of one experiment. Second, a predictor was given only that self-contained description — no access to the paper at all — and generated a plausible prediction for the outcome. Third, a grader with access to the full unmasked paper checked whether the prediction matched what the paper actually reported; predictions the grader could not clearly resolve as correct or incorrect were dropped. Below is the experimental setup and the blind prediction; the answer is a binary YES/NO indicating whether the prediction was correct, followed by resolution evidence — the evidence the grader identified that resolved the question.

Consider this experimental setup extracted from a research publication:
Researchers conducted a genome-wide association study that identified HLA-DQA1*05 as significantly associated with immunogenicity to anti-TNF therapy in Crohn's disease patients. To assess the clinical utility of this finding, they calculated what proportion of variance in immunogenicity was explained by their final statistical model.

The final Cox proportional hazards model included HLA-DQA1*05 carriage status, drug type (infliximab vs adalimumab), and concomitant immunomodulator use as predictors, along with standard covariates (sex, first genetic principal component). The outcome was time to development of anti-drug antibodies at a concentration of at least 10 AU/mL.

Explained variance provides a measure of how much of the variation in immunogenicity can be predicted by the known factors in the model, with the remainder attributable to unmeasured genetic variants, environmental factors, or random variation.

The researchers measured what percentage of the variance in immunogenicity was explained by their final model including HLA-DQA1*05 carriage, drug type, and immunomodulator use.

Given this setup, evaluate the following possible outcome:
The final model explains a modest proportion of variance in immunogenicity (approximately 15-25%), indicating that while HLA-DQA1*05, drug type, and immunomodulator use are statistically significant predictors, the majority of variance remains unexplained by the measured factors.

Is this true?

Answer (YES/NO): YES